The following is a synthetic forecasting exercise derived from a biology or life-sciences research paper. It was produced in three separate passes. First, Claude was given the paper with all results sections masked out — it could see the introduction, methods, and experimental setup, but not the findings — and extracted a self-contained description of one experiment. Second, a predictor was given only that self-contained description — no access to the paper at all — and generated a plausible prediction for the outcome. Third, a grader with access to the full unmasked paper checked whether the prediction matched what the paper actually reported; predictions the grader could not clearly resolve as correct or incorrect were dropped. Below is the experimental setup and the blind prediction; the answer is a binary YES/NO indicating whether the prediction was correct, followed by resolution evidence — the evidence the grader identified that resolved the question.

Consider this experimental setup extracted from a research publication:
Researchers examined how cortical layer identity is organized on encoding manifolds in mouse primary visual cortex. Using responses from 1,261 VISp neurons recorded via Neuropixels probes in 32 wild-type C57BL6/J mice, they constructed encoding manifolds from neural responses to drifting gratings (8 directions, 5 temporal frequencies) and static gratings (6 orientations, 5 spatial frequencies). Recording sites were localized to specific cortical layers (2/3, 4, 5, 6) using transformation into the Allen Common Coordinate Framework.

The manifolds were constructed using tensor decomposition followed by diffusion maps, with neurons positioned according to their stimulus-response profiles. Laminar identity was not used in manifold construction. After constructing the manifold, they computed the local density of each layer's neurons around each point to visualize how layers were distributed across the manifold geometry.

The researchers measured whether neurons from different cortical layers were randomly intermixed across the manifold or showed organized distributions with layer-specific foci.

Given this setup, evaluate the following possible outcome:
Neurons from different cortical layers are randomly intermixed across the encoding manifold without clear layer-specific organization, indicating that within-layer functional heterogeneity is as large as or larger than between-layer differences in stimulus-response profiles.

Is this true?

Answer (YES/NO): NO